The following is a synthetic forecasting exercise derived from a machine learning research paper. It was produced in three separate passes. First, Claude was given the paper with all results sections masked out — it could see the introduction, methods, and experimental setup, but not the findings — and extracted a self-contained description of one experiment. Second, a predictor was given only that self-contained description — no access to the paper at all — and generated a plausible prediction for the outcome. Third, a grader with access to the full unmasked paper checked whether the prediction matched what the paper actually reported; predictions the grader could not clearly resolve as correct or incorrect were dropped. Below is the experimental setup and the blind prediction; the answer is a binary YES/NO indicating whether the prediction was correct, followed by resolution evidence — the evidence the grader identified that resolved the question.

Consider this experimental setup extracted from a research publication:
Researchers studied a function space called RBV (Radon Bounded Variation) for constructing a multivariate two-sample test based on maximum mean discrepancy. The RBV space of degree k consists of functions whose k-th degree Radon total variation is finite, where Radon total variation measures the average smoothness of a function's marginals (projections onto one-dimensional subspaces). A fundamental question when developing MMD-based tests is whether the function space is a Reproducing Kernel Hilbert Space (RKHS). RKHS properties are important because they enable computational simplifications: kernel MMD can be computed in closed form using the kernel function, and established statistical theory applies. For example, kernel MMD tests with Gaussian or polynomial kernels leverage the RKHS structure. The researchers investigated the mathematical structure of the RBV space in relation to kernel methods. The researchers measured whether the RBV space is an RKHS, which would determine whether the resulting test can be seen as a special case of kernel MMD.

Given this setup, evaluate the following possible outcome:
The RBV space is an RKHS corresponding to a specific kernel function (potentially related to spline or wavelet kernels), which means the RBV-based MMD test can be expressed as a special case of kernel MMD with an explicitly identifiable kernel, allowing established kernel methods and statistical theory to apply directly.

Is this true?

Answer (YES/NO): NO